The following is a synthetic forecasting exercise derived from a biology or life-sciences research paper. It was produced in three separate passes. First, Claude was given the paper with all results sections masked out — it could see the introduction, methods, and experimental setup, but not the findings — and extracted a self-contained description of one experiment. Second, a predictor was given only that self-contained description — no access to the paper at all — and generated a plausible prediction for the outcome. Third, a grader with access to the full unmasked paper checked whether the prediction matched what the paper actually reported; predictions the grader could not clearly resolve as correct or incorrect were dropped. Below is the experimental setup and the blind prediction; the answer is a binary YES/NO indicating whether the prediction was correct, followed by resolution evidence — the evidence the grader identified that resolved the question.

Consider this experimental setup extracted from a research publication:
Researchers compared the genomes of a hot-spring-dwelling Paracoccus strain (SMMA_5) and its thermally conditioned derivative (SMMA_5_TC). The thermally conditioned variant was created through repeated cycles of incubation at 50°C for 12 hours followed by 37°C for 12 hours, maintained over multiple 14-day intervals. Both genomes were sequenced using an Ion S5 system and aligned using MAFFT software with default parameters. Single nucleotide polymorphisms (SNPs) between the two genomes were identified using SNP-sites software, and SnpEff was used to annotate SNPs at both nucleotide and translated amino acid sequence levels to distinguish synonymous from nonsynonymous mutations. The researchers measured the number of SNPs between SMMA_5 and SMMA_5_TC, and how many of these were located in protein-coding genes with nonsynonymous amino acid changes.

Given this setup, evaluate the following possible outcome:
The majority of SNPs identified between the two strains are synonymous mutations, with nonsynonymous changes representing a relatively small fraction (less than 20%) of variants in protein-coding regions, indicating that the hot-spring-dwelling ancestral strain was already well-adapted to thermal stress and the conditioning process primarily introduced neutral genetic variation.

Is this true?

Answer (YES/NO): NO